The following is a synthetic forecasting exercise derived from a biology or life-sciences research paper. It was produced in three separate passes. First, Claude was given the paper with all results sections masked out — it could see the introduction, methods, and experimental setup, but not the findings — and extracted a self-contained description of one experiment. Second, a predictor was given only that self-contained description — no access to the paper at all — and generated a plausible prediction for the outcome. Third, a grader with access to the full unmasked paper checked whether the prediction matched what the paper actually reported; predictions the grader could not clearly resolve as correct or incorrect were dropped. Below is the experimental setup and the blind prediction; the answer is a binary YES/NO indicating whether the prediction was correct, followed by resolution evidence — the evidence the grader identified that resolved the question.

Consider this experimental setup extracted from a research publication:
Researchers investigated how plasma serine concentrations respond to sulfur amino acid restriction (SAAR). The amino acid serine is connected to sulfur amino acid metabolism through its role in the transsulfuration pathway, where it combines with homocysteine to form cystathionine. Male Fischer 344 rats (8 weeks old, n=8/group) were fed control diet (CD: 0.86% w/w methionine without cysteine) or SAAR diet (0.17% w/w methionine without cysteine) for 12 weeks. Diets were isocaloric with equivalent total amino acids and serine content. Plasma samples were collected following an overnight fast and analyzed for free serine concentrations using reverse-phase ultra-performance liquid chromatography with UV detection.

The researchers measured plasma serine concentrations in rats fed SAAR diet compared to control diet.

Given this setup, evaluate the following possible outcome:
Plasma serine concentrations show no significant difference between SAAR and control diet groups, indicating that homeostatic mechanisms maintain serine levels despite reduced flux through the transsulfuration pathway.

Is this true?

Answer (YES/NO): NO